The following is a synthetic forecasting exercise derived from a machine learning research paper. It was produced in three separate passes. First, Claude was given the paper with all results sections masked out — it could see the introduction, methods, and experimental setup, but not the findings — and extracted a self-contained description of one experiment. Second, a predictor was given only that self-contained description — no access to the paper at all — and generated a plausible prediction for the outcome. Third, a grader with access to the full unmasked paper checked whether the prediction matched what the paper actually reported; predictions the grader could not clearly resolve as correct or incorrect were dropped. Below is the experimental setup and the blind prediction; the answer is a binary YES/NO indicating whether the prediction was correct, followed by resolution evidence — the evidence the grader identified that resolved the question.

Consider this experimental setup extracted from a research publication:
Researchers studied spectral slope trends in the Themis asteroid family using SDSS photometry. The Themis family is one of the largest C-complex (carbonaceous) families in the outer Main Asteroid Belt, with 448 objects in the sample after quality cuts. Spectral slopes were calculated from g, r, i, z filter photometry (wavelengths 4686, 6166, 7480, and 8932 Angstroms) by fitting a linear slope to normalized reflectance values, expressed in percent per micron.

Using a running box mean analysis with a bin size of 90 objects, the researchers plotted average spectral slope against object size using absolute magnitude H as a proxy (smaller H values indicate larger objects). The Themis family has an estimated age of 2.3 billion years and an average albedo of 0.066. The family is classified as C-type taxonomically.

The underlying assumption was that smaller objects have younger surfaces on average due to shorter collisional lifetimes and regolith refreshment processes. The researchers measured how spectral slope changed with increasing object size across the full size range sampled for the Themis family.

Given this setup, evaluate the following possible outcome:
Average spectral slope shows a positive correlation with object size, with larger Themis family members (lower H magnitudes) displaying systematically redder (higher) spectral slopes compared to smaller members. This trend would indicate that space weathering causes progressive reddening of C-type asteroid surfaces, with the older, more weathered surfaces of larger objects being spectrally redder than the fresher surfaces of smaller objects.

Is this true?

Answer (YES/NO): NO